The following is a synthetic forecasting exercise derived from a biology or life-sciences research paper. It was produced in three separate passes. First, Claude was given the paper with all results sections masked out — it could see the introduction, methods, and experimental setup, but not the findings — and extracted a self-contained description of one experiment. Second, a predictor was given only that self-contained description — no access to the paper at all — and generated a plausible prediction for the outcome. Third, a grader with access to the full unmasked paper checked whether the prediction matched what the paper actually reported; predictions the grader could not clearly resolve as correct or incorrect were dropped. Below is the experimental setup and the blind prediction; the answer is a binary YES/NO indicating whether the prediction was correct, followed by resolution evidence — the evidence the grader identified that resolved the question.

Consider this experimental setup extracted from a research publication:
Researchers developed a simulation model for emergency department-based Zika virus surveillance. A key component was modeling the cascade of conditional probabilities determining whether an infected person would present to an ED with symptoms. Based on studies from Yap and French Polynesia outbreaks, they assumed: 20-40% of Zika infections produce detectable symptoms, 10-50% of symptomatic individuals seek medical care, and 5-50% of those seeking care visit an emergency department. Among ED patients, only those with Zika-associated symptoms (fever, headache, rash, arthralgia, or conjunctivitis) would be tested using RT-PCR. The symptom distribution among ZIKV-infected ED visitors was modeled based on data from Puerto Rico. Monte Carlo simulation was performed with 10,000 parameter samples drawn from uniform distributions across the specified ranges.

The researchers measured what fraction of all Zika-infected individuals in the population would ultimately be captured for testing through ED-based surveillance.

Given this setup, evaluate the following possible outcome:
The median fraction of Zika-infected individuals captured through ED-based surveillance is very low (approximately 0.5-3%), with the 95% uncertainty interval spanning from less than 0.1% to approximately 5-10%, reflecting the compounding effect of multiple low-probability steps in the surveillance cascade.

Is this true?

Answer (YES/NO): NO